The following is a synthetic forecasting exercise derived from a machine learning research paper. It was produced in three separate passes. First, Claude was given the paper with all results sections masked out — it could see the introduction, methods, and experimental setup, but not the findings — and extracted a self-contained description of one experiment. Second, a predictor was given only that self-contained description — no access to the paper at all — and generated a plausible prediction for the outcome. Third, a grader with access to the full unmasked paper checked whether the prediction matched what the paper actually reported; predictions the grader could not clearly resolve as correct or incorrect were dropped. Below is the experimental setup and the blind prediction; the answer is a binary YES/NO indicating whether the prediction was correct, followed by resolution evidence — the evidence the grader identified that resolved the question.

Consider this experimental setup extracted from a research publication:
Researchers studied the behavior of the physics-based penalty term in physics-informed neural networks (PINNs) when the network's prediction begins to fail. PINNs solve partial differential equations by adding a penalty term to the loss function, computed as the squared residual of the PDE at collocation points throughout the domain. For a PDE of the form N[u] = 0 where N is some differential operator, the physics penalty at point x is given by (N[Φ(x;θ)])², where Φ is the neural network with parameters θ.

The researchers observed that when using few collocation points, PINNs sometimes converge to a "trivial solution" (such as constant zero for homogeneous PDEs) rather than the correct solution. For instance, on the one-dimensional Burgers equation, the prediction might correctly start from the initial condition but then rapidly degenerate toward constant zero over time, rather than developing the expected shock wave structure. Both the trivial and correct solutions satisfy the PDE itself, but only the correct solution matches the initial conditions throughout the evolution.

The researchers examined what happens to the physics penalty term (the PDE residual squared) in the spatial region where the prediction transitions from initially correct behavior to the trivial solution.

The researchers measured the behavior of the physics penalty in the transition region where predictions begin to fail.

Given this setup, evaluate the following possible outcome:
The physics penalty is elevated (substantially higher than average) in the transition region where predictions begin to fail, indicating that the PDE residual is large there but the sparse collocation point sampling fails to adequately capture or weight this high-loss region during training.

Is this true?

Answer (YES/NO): YES